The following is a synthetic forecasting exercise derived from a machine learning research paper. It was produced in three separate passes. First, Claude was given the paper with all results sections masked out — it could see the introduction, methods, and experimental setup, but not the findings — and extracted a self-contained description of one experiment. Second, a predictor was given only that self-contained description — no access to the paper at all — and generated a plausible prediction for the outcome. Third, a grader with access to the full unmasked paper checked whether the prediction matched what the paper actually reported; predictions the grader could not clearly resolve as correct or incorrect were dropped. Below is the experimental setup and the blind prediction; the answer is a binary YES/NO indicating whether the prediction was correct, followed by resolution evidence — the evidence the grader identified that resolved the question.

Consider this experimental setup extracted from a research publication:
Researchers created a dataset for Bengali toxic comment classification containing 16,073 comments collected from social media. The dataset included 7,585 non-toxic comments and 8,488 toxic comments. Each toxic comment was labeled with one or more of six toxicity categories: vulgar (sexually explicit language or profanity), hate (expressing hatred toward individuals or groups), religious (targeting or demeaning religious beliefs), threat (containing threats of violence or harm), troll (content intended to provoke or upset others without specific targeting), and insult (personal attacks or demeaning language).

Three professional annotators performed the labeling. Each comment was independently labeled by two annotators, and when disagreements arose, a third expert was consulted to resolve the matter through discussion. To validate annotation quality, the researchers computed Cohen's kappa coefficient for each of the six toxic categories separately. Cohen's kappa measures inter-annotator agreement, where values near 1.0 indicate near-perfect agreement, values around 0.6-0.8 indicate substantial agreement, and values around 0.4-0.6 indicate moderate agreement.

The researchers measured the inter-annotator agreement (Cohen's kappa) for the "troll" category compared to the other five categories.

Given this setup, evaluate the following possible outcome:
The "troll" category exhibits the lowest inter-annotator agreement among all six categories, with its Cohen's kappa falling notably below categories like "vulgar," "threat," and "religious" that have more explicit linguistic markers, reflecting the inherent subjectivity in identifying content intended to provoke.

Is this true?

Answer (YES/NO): NO